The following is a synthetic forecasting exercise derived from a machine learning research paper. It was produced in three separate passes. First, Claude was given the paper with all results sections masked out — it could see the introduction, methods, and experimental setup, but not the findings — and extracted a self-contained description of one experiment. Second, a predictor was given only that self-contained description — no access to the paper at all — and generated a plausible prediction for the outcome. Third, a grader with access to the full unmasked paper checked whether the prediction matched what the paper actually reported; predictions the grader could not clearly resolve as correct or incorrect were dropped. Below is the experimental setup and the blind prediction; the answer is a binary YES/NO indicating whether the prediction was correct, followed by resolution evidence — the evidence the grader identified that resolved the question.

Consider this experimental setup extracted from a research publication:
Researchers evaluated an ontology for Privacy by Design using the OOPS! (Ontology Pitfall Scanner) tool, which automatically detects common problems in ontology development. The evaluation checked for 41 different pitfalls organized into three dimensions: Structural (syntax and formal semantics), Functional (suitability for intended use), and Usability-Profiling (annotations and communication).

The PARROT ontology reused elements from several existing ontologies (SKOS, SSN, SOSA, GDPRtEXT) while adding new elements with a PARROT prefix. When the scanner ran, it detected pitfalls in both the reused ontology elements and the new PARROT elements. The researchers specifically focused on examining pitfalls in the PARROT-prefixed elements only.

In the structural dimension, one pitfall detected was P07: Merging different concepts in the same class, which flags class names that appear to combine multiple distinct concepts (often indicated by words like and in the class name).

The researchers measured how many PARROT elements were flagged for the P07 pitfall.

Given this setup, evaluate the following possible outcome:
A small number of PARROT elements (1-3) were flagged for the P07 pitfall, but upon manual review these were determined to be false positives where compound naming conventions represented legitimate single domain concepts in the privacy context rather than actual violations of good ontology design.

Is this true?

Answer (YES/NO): YES